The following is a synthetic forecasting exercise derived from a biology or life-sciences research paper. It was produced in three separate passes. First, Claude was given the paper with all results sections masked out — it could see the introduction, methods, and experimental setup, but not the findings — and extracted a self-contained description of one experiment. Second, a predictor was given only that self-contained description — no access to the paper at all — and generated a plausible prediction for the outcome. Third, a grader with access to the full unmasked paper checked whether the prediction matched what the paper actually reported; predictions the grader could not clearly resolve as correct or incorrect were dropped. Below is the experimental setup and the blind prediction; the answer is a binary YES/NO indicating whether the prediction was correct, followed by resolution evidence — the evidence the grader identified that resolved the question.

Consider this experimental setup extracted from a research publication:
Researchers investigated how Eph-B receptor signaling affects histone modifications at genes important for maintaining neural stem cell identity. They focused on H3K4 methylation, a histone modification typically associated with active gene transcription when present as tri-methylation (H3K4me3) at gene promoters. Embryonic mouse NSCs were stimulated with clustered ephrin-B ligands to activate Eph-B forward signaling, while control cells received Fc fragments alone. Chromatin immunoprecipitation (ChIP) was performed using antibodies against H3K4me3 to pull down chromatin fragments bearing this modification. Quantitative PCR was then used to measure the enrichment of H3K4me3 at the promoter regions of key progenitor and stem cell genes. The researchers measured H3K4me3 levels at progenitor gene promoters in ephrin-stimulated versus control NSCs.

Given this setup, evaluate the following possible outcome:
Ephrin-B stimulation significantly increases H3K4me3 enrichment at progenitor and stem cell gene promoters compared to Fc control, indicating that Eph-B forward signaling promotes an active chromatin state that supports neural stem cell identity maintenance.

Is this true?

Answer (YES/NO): NO